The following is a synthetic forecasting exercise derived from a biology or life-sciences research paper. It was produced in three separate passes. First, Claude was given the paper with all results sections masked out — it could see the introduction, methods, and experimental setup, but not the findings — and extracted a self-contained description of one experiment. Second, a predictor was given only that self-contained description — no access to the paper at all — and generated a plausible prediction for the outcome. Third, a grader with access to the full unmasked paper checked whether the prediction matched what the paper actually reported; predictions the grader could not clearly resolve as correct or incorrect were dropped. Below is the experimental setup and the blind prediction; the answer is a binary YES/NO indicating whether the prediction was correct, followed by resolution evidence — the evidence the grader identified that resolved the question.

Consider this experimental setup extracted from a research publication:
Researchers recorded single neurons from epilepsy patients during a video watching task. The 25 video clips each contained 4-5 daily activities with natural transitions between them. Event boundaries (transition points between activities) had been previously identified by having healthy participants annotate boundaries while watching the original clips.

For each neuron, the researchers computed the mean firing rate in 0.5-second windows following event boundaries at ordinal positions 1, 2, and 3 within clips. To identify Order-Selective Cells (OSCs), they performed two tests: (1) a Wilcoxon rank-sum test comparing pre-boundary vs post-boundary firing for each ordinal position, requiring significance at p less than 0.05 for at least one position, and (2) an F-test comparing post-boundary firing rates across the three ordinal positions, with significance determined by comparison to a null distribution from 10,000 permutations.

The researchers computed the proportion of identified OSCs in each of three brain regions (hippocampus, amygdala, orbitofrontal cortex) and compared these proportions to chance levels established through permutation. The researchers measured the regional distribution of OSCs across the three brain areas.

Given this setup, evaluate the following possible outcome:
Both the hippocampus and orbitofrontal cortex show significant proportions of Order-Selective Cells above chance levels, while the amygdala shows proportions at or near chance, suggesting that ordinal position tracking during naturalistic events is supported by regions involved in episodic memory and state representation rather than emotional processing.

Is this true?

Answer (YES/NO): NO